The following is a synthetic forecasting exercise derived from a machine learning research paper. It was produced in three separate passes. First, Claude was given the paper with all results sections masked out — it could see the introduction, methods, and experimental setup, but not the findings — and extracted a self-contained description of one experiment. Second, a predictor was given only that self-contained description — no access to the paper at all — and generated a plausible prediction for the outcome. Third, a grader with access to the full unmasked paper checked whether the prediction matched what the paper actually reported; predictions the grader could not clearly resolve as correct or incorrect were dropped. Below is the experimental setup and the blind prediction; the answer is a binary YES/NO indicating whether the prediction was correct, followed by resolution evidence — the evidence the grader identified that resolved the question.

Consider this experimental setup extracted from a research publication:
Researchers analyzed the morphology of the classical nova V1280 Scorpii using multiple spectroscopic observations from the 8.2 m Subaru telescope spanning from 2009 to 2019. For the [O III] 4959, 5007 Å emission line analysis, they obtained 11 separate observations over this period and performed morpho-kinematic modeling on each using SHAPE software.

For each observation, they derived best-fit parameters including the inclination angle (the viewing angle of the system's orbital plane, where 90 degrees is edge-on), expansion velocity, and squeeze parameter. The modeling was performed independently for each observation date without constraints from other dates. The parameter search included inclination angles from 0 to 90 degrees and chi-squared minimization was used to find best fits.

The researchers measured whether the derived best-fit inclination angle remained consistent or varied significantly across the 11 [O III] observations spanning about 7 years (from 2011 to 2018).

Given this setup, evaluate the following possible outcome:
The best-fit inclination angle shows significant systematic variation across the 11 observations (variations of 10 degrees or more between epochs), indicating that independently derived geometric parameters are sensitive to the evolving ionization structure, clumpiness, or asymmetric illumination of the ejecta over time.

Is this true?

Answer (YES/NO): NO